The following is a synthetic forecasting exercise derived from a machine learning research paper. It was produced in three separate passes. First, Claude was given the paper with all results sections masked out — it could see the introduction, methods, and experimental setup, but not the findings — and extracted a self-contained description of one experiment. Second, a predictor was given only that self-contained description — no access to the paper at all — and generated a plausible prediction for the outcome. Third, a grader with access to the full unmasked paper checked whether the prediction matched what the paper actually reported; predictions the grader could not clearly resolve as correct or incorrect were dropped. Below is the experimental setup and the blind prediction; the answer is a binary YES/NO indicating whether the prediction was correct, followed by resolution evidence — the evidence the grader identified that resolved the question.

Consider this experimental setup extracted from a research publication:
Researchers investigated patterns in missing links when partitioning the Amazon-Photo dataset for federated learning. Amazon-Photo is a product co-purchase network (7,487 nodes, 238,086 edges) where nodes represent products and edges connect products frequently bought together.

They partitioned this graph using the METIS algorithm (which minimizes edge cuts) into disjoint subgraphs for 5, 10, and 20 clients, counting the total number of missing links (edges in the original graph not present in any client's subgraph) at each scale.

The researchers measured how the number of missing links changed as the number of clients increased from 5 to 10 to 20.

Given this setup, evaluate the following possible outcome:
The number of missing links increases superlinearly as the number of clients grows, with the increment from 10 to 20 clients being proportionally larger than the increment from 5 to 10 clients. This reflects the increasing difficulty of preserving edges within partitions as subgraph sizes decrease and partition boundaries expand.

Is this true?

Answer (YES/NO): NO